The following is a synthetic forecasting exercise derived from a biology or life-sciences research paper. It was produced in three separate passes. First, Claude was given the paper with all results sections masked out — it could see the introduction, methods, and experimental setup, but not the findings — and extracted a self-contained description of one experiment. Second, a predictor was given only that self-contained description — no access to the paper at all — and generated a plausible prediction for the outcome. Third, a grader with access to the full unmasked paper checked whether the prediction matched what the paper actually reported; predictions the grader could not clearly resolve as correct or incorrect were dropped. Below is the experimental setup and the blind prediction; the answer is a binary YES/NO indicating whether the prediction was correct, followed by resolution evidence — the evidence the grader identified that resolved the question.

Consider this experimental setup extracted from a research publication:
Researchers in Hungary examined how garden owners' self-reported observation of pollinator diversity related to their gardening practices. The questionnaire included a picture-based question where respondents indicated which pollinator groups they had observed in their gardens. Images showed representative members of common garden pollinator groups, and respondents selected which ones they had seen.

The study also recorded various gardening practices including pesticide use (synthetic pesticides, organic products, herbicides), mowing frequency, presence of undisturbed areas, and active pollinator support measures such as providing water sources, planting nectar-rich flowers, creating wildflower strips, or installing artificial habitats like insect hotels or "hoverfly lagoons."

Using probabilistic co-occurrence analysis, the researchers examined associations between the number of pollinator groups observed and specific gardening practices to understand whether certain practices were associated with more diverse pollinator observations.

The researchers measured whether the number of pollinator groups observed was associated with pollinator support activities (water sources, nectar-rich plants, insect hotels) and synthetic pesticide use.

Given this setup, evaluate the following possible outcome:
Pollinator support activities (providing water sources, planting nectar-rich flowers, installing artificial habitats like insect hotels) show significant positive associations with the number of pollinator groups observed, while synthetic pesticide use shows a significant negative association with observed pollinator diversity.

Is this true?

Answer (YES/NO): NO